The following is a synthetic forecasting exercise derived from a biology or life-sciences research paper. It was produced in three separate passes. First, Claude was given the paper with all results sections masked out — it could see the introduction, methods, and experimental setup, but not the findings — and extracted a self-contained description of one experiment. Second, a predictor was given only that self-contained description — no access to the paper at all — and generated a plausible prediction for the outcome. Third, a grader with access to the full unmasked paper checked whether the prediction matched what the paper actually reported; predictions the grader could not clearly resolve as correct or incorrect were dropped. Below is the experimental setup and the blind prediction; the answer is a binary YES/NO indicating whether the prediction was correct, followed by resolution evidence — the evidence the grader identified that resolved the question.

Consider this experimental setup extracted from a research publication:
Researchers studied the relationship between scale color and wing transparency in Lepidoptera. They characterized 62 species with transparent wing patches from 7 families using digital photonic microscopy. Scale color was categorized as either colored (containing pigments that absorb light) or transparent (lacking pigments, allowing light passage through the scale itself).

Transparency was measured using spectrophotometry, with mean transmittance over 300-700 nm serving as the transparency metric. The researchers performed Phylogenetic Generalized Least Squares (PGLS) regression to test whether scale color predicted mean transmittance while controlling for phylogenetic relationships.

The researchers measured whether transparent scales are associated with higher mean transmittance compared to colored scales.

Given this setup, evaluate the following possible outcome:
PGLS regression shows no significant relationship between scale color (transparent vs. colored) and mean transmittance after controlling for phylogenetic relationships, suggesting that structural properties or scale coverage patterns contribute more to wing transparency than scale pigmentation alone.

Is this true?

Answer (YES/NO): NO